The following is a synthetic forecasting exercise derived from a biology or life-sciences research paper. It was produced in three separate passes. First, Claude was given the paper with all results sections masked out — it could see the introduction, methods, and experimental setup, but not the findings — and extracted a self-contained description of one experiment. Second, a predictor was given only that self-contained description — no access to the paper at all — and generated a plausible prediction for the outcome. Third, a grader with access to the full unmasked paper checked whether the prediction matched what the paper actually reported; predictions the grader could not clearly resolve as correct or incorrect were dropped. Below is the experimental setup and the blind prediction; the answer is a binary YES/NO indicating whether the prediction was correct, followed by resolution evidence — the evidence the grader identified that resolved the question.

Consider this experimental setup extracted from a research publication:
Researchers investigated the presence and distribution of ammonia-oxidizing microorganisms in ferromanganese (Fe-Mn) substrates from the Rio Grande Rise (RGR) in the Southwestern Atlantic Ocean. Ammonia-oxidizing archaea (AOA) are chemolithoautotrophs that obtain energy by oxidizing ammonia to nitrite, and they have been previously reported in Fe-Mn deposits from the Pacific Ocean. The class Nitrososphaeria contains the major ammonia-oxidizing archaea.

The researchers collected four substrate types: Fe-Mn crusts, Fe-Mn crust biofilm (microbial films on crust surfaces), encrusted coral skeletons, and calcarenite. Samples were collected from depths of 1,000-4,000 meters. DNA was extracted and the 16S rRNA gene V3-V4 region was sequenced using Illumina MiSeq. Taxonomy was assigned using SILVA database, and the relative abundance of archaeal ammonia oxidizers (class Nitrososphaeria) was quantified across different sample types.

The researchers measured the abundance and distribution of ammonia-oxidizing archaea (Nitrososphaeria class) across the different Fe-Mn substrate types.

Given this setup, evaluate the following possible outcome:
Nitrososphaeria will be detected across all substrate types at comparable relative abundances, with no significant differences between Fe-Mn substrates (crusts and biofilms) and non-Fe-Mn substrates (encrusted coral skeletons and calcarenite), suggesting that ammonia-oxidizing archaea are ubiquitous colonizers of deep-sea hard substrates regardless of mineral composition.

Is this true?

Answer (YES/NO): NO